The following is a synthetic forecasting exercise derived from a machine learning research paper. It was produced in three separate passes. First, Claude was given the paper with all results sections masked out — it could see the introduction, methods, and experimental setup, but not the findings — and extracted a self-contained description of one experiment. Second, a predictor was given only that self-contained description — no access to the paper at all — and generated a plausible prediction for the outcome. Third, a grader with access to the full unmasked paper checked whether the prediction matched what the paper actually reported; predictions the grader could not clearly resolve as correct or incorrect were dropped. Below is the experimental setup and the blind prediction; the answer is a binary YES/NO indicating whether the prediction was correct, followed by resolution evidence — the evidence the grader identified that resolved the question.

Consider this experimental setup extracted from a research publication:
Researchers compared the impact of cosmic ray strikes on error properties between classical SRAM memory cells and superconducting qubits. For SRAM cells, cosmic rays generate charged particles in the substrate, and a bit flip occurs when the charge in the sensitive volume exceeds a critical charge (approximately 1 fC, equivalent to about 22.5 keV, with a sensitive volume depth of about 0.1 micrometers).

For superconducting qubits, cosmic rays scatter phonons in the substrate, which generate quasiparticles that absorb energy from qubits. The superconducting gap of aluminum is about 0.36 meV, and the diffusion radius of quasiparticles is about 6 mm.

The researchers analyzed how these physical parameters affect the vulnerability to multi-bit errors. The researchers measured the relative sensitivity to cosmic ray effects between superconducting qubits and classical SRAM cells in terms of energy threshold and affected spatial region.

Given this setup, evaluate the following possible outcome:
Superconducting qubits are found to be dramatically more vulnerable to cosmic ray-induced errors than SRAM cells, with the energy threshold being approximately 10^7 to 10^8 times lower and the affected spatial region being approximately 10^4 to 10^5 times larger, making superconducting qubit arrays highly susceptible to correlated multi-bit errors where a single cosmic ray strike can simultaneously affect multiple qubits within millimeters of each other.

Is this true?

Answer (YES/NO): YES